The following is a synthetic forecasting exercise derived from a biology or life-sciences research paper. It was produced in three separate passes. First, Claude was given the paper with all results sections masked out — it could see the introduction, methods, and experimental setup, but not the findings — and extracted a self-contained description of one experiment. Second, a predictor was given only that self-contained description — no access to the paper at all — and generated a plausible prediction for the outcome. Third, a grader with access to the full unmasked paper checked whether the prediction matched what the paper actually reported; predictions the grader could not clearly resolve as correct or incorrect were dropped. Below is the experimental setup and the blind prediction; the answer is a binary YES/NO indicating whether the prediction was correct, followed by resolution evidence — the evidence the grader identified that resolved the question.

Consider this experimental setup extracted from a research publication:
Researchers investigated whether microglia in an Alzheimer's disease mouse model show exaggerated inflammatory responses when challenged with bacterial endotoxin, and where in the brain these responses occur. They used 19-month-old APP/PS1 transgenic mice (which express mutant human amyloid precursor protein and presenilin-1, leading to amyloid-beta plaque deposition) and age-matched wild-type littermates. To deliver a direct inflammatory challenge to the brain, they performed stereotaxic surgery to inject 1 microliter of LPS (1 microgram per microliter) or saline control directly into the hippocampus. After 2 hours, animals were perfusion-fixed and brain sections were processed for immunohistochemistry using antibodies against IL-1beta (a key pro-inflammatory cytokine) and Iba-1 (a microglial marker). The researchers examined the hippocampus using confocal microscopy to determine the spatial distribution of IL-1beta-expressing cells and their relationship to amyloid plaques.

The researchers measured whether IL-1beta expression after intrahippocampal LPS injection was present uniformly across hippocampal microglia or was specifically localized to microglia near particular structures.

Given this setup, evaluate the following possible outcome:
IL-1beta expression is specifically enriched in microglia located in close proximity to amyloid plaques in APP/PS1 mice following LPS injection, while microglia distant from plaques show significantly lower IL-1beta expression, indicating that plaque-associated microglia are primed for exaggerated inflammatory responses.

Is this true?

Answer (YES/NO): YES